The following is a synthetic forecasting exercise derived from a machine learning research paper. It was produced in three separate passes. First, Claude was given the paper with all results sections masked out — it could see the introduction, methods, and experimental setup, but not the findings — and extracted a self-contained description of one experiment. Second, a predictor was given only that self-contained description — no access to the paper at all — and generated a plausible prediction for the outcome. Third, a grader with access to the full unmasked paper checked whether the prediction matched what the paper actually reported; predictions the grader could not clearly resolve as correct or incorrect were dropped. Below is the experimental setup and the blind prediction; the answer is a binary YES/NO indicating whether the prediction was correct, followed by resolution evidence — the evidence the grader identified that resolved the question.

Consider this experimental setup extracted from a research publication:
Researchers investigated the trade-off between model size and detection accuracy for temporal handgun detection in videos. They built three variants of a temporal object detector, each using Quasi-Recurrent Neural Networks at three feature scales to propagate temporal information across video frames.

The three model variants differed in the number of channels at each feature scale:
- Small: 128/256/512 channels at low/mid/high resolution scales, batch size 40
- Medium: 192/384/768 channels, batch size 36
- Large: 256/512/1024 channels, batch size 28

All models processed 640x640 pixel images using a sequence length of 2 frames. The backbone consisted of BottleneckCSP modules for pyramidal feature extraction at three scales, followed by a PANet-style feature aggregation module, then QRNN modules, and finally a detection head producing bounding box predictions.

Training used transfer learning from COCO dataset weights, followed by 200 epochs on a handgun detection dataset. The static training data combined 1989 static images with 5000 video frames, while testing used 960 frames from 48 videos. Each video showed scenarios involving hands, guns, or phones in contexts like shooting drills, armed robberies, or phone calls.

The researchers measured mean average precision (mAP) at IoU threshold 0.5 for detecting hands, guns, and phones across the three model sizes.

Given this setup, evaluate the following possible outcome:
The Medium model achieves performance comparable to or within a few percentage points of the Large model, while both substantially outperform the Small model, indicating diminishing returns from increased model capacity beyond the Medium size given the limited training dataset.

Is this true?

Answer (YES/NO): YES